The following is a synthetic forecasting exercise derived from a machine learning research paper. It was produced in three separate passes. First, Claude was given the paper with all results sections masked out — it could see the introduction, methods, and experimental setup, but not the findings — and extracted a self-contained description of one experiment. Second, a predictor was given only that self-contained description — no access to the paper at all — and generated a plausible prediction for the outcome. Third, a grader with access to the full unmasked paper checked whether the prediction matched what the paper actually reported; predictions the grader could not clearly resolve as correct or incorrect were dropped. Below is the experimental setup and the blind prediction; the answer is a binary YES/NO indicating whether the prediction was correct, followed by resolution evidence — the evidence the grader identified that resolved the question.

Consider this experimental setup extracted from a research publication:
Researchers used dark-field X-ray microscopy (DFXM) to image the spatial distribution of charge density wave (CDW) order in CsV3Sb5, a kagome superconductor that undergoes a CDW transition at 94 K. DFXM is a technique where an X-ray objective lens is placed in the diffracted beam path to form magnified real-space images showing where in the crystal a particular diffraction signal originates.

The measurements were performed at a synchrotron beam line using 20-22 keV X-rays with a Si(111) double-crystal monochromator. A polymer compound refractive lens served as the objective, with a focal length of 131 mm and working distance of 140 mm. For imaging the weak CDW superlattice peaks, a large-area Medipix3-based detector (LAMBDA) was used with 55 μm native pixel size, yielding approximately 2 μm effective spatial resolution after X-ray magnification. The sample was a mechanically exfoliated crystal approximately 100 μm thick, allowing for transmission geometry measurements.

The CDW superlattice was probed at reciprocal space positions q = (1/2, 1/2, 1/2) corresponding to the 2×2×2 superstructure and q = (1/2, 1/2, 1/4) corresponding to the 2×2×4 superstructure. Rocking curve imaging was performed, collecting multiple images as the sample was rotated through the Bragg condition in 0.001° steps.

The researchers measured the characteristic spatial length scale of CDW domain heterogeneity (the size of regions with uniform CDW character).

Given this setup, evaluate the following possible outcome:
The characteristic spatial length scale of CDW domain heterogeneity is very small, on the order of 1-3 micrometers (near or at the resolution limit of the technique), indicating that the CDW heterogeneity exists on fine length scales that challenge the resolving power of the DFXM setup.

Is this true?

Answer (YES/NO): NO